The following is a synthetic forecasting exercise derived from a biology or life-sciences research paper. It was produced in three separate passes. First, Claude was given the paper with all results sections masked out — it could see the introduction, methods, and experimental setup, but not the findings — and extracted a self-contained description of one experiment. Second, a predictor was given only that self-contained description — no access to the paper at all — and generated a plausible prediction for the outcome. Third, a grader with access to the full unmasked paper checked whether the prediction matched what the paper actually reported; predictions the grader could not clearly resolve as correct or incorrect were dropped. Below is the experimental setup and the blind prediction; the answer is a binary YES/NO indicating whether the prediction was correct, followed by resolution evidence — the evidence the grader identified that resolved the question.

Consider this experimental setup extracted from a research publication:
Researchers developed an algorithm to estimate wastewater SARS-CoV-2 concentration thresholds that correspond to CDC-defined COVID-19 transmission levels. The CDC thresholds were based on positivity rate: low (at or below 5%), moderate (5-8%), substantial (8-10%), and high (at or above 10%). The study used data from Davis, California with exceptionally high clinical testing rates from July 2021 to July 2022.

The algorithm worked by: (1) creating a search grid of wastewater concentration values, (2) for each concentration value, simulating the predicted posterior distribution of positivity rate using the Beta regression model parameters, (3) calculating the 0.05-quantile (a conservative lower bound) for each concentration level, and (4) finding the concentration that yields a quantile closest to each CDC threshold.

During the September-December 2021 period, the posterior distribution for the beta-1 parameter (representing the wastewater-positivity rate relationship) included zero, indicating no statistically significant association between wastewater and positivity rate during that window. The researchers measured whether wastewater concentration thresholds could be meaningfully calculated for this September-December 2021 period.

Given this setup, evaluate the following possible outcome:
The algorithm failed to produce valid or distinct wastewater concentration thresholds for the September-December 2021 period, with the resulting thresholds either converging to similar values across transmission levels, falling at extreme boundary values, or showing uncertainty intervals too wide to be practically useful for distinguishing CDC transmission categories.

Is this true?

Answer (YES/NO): NO